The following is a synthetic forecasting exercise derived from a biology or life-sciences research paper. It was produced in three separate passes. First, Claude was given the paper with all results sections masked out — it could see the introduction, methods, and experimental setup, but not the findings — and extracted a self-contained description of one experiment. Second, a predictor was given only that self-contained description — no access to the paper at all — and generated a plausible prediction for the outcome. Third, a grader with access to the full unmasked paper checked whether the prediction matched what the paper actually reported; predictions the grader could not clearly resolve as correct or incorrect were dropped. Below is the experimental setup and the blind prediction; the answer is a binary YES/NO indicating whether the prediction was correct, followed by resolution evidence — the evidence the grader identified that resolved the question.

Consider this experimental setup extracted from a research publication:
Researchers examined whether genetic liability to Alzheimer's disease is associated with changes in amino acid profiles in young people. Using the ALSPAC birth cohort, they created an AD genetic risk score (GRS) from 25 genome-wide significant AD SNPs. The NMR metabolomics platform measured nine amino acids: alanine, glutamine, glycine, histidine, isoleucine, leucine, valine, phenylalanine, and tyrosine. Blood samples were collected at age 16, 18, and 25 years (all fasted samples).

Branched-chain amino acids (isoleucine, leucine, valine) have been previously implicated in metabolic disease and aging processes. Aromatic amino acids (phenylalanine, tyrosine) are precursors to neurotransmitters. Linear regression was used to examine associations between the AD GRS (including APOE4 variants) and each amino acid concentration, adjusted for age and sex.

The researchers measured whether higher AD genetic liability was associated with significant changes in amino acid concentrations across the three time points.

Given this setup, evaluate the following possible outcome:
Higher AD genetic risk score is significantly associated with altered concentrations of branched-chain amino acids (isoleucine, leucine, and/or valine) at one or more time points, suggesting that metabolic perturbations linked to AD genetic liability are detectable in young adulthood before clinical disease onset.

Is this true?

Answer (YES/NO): YES